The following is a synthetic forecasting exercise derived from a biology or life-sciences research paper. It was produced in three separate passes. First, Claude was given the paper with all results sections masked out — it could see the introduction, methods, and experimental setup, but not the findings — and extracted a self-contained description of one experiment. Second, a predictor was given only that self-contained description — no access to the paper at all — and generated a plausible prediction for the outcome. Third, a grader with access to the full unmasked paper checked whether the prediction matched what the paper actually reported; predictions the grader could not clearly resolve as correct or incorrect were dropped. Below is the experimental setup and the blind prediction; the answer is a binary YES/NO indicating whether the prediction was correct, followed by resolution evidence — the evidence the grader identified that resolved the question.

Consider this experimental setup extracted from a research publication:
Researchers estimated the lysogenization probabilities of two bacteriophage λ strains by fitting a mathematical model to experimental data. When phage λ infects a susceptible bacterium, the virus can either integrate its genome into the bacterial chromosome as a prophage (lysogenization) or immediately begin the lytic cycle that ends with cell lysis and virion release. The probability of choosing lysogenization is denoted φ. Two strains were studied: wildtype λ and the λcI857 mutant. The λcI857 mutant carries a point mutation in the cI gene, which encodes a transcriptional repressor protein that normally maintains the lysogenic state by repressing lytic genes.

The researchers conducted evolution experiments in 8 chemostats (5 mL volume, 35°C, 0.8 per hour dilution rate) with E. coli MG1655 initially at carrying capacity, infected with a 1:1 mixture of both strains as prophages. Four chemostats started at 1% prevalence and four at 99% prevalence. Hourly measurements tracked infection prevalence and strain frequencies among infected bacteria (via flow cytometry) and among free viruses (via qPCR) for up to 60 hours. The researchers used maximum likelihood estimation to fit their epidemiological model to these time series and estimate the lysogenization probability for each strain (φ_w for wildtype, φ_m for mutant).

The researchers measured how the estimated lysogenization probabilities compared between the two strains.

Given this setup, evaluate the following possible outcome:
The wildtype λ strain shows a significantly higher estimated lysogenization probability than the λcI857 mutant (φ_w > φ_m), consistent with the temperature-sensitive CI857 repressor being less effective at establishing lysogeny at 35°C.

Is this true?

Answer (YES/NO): YES